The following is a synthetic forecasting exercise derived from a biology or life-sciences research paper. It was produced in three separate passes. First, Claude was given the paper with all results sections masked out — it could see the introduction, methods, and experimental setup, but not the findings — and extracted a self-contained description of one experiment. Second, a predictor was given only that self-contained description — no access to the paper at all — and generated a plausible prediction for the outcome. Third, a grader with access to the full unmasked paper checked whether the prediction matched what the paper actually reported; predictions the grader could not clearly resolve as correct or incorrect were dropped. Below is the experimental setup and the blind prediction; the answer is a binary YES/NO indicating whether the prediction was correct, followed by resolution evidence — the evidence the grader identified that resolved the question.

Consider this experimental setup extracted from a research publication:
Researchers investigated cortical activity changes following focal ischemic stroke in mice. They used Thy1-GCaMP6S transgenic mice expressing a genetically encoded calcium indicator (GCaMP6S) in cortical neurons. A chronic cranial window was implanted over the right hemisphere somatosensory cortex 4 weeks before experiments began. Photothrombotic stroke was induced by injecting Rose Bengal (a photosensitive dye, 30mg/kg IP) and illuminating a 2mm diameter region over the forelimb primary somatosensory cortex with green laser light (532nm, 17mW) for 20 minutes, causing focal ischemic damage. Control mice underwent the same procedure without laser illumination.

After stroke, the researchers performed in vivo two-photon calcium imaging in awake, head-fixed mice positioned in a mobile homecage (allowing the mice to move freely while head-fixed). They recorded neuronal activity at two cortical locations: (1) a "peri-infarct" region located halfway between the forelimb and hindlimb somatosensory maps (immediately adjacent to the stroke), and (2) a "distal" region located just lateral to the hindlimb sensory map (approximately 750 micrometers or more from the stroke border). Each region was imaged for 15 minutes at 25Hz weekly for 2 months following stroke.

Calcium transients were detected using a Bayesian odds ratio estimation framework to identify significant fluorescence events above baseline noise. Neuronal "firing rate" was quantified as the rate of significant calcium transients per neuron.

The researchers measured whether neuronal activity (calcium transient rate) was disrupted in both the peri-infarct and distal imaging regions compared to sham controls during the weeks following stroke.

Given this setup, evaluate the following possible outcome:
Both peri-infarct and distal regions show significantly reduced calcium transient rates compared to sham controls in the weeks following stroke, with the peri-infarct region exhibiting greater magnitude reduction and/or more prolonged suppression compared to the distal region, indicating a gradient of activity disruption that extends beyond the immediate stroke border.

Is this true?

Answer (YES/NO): NO